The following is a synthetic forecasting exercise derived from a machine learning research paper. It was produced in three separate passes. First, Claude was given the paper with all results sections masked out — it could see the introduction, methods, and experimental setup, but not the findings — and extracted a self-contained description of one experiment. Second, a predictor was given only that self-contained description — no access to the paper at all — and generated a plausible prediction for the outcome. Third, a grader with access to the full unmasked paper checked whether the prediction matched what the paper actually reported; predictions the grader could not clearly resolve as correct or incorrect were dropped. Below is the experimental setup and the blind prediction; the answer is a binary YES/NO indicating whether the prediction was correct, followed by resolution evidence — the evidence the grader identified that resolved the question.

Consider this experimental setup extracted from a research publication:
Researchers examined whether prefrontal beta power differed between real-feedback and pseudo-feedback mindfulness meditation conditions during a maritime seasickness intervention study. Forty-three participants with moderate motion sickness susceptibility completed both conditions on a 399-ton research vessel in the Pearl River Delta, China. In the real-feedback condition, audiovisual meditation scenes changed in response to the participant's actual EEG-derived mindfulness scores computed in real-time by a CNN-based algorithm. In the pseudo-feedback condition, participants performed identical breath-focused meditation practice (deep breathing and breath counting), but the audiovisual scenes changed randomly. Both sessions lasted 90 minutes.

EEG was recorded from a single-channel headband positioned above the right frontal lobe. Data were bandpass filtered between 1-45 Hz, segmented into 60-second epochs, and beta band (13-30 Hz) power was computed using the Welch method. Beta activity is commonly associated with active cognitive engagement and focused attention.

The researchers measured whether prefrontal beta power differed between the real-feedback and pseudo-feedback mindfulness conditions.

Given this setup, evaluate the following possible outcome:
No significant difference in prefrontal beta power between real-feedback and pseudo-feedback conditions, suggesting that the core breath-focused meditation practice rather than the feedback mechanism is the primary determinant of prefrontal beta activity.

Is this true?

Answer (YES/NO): NO